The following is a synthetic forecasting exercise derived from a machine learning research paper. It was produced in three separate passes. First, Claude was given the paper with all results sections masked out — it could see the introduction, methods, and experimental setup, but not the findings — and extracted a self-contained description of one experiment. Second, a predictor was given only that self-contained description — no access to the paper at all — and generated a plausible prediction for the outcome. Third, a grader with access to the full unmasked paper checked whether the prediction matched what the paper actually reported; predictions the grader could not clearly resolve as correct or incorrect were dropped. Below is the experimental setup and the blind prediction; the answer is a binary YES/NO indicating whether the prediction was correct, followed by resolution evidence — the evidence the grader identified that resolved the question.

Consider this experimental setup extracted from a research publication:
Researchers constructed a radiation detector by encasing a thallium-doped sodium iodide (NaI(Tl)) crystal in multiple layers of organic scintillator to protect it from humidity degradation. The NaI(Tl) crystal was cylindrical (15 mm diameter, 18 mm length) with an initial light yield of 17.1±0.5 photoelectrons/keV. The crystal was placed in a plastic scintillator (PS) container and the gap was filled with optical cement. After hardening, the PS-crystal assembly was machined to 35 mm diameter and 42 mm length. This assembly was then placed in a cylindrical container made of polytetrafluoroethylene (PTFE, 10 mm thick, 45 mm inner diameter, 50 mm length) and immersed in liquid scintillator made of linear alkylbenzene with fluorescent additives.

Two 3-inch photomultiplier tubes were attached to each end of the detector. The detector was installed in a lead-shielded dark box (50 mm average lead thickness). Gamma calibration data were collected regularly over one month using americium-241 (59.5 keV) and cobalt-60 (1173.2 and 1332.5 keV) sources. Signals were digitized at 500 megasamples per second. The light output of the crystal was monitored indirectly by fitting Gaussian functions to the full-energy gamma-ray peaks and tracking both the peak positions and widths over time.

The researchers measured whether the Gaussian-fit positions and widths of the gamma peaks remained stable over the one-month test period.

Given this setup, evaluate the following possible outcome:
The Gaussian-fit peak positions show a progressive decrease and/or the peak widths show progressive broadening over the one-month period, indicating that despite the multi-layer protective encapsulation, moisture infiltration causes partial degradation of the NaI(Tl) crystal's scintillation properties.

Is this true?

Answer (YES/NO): NO